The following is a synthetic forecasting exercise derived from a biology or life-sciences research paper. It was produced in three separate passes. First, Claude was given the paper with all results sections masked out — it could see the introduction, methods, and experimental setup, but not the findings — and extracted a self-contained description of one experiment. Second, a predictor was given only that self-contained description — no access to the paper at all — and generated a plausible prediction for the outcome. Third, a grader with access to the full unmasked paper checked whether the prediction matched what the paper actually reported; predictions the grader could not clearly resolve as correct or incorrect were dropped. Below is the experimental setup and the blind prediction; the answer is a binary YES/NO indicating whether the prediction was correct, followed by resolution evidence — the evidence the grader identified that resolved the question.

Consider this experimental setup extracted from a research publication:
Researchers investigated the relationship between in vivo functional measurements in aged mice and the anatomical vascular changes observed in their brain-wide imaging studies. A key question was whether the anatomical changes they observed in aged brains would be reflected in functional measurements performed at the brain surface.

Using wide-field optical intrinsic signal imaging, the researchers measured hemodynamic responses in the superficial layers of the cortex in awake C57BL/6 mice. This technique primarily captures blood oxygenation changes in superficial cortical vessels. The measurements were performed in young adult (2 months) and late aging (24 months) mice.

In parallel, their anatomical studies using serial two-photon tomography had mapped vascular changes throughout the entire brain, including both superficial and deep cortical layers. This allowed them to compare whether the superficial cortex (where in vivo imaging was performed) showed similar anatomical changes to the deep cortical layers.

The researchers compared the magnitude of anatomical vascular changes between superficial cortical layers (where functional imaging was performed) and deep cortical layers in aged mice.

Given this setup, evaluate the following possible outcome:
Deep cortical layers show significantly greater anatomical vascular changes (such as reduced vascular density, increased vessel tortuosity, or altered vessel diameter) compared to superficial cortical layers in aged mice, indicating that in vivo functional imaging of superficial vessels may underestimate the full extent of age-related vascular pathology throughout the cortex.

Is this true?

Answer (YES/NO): YES